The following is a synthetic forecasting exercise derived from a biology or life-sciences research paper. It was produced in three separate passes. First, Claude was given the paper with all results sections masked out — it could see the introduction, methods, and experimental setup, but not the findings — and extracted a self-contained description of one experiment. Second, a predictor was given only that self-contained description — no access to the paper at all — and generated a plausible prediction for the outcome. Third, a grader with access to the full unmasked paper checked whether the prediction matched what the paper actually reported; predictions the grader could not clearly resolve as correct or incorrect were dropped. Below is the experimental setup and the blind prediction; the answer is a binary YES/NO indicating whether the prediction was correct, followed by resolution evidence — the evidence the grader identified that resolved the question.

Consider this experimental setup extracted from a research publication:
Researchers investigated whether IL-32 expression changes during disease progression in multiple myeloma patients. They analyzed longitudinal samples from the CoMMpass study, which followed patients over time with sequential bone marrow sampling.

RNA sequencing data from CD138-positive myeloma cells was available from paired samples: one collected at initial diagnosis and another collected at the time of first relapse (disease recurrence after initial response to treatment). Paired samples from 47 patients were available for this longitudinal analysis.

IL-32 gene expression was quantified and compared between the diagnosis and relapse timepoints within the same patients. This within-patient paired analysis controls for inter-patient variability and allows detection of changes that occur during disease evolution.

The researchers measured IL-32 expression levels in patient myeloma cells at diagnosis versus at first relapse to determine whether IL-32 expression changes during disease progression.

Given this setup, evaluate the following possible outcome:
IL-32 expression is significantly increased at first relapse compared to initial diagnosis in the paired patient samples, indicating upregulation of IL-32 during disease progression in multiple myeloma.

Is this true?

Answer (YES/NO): YES